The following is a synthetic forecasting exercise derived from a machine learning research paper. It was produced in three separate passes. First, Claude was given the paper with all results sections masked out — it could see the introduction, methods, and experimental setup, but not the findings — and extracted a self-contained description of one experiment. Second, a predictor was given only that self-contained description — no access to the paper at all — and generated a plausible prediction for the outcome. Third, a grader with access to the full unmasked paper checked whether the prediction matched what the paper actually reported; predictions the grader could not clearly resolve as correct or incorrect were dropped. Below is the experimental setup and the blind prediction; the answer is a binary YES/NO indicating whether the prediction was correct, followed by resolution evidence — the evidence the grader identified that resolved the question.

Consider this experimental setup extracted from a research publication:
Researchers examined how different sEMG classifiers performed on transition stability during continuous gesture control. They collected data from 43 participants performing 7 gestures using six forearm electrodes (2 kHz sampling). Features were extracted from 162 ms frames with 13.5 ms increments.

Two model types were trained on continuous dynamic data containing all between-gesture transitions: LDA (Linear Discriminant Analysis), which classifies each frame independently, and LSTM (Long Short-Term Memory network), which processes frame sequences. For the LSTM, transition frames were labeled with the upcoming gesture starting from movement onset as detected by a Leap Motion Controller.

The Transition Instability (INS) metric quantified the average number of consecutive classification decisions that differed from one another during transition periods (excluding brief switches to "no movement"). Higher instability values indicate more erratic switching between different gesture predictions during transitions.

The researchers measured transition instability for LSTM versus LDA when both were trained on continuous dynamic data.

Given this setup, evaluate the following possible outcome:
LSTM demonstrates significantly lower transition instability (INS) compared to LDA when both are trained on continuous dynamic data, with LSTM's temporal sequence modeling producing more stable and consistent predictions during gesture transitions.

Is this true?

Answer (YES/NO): YES